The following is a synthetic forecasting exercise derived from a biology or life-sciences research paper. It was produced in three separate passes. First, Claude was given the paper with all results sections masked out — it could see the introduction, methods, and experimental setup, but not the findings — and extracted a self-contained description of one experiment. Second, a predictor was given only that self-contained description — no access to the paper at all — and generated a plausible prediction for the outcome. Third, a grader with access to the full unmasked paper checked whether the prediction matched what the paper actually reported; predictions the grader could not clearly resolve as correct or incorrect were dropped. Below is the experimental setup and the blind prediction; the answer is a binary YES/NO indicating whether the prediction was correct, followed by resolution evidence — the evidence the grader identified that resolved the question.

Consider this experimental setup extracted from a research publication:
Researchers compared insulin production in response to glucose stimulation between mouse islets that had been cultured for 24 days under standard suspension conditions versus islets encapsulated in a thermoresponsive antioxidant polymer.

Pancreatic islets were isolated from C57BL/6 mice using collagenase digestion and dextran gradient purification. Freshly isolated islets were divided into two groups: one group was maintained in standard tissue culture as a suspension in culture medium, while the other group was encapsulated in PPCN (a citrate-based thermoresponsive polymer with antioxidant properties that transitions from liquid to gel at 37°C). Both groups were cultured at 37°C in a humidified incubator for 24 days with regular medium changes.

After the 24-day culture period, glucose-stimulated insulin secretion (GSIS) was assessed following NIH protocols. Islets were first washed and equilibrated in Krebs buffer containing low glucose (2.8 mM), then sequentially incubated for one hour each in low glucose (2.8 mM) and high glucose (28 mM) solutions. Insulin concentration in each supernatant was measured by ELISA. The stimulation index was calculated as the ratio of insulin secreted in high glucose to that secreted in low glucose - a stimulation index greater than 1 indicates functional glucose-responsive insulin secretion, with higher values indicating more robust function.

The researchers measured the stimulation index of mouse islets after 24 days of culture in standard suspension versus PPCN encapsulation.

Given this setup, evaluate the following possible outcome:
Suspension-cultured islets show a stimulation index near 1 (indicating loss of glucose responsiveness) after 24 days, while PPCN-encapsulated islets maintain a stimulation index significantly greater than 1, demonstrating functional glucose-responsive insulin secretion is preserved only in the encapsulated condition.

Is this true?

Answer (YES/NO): NO